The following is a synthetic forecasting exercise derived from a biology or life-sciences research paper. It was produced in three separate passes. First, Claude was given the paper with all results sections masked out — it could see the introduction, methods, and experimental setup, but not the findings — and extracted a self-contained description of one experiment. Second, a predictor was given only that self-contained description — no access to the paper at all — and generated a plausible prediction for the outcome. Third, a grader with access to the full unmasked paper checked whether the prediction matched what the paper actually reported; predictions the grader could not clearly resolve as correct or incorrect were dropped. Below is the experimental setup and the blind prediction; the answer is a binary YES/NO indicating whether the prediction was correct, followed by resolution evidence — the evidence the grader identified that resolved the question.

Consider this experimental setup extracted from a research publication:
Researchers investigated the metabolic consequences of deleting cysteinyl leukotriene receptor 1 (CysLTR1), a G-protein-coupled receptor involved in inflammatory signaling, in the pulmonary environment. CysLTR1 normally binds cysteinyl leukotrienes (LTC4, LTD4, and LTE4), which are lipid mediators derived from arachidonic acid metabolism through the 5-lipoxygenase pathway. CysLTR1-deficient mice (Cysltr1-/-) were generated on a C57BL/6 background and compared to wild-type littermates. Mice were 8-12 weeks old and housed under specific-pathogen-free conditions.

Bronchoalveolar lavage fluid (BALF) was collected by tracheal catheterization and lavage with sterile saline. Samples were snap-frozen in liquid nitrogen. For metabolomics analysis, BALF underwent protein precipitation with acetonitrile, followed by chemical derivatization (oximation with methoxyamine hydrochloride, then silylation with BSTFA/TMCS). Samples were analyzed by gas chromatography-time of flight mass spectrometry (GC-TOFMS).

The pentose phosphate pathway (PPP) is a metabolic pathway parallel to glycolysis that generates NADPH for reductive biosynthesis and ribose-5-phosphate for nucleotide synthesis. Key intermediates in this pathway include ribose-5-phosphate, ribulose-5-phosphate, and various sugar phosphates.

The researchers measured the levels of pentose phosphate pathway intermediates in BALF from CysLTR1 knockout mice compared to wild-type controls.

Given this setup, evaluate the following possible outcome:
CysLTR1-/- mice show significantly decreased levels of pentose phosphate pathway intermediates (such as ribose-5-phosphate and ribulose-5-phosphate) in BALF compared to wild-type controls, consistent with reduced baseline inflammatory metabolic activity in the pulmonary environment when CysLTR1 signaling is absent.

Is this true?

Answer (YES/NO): YES